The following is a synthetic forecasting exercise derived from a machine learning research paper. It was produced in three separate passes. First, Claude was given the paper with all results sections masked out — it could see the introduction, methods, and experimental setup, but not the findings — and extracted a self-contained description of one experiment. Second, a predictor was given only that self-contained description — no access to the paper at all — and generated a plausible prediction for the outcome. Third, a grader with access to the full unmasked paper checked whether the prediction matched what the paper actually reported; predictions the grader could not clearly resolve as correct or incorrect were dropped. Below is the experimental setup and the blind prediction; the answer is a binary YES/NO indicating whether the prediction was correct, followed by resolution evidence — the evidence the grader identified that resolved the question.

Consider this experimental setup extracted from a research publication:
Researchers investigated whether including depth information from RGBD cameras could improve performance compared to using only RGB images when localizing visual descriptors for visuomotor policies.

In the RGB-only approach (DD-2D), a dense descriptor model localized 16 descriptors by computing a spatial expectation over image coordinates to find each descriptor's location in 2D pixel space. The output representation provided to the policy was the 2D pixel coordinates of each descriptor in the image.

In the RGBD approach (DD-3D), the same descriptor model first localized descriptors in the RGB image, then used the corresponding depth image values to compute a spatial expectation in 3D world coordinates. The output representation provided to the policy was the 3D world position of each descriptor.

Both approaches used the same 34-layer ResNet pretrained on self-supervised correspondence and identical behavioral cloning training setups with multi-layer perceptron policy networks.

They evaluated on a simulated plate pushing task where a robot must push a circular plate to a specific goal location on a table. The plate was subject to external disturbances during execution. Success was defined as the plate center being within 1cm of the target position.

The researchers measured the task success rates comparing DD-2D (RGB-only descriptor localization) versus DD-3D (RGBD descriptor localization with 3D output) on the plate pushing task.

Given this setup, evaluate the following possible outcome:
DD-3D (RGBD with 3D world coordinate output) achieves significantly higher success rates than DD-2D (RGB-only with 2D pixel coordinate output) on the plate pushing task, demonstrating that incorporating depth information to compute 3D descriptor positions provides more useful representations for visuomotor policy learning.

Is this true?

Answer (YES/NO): NO